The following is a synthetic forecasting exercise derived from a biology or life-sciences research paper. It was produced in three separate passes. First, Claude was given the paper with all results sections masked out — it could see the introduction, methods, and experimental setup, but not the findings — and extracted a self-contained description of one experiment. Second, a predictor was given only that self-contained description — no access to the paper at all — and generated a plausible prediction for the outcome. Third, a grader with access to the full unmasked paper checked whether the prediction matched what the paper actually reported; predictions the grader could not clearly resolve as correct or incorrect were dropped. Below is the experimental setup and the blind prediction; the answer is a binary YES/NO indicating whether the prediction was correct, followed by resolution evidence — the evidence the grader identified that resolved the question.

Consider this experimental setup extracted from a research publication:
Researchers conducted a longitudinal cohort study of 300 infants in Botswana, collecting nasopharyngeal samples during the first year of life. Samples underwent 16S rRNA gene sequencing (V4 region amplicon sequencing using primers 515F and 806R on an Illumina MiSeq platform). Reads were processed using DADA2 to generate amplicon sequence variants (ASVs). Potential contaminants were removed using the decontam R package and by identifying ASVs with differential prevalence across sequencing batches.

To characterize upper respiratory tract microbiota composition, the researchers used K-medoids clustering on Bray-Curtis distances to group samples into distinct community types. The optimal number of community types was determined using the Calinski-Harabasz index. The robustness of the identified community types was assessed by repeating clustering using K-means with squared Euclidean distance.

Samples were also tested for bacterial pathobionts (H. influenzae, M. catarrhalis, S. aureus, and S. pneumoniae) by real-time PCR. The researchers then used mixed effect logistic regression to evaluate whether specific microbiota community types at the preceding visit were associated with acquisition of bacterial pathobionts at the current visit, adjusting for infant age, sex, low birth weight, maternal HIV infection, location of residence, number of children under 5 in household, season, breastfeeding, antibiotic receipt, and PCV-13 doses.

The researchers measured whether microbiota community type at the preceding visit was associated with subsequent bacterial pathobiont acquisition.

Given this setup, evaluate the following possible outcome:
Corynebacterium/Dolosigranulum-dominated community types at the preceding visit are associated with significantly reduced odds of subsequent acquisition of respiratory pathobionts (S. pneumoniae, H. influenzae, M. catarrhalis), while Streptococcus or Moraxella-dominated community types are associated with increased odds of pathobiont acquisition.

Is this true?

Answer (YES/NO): NO